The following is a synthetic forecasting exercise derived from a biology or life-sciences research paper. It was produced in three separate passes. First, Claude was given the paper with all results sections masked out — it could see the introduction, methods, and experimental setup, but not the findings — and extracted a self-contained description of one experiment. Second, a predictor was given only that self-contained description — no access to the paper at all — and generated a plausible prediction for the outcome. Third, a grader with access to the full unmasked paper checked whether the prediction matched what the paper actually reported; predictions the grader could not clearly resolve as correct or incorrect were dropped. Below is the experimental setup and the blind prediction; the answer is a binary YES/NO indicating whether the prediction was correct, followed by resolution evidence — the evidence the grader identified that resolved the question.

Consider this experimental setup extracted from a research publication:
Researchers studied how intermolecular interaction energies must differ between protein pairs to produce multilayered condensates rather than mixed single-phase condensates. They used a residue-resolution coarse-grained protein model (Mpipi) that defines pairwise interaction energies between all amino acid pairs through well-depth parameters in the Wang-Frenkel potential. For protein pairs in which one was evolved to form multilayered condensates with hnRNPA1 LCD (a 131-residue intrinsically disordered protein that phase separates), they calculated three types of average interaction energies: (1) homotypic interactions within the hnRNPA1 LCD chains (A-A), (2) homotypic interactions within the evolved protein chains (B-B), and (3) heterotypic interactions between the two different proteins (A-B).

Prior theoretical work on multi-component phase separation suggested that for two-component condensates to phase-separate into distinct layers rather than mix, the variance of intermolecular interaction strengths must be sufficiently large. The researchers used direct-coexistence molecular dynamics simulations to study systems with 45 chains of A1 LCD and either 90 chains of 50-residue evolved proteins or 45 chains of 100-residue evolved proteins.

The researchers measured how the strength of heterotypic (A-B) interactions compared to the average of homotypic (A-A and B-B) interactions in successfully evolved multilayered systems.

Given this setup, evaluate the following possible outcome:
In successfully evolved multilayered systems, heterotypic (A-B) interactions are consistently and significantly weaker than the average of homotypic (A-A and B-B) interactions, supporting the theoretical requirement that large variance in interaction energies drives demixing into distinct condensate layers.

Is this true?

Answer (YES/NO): NO